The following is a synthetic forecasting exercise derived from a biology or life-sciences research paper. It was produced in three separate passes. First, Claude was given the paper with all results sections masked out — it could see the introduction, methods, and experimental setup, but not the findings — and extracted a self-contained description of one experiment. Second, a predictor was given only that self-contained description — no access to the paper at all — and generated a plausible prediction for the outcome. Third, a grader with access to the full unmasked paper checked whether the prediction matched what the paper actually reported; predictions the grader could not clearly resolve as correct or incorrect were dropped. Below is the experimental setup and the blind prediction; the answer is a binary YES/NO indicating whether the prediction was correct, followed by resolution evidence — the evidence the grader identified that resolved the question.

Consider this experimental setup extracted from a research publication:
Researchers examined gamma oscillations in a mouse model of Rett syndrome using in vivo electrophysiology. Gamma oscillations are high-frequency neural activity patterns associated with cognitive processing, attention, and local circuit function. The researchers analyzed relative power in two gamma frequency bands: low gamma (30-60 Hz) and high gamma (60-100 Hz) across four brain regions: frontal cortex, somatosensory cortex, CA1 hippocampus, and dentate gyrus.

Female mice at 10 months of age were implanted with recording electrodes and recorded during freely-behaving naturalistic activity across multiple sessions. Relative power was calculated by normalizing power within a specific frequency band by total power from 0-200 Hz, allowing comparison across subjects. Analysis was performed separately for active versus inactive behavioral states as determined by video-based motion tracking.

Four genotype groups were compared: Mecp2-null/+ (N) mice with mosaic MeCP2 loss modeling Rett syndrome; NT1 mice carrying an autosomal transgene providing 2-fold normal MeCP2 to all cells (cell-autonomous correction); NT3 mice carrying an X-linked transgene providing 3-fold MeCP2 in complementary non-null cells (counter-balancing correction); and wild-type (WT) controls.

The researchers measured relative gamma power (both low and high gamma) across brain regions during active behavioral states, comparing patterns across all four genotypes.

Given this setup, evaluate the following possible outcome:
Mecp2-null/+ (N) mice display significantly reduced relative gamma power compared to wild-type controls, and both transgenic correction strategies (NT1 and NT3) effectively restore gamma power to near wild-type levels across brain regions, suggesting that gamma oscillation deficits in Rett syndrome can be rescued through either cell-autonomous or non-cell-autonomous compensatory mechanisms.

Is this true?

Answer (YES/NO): NO